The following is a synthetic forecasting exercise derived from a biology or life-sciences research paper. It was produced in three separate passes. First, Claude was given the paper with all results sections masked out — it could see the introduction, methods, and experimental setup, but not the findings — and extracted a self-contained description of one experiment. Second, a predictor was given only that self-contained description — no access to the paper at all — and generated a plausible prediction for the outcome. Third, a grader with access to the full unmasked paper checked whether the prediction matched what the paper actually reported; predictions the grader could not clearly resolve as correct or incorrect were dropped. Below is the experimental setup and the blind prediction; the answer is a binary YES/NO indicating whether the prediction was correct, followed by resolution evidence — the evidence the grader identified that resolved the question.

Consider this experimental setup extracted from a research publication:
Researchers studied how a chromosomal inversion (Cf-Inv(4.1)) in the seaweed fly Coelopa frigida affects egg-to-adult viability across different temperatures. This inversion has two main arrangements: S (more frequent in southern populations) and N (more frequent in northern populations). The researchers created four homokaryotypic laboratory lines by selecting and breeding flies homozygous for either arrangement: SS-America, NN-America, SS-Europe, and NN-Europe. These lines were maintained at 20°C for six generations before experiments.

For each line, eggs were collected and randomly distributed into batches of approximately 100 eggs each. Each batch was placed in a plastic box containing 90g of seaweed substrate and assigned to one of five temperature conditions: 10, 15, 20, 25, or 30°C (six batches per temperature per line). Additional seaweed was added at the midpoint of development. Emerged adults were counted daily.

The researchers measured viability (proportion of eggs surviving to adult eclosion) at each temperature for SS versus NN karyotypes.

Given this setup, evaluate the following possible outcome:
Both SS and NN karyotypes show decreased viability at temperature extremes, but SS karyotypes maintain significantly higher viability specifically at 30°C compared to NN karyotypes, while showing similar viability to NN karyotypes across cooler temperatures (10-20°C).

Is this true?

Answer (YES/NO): NO